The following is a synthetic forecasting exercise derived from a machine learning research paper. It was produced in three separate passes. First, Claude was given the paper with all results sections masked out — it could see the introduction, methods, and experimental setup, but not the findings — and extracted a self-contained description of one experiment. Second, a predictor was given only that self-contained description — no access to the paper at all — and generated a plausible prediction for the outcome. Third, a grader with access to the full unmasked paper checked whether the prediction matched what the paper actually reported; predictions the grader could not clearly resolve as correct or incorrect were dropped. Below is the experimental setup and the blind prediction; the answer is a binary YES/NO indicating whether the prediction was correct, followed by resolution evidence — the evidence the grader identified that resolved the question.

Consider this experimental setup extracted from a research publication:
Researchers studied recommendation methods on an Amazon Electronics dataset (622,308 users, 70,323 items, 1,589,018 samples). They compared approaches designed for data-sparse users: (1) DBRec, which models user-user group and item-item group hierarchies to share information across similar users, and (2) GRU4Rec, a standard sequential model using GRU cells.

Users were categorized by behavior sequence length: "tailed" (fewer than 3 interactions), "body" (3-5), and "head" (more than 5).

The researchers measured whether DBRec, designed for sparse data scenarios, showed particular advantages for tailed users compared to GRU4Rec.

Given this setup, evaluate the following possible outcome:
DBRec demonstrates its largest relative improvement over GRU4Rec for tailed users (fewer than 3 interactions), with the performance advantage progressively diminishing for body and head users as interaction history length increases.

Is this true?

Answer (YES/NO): NO